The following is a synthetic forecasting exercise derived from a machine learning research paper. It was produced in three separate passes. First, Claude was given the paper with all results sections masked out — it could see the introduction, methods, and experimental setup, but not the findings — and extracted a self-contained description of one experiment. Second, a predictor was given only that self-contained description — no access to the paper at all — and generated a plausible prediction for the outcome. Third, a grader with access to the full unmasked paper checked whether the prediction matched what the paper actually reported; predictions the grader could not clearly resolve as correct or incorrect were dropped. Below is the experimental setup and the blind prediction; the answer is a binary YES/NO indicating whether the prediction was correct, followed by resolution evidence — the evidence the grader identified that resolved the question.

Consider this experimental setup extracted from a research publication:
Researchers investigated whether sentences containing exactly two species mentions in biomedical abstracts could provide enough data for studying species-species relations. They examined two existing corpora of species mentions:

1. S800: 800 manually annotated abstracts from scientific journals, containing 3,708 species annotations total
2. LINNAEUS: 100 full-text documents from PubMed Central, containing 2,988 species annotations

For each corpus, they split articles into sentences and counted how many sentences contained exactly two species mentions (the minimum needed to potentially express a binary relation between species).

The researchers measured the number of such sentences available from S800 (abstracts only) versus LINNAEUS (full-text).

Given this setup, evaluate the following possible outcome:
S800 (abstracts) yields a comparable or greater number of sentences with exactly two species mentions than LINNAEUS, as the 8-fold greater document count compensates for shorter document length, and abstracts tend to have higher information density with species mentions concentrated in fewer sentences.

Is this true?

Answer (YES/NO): NO